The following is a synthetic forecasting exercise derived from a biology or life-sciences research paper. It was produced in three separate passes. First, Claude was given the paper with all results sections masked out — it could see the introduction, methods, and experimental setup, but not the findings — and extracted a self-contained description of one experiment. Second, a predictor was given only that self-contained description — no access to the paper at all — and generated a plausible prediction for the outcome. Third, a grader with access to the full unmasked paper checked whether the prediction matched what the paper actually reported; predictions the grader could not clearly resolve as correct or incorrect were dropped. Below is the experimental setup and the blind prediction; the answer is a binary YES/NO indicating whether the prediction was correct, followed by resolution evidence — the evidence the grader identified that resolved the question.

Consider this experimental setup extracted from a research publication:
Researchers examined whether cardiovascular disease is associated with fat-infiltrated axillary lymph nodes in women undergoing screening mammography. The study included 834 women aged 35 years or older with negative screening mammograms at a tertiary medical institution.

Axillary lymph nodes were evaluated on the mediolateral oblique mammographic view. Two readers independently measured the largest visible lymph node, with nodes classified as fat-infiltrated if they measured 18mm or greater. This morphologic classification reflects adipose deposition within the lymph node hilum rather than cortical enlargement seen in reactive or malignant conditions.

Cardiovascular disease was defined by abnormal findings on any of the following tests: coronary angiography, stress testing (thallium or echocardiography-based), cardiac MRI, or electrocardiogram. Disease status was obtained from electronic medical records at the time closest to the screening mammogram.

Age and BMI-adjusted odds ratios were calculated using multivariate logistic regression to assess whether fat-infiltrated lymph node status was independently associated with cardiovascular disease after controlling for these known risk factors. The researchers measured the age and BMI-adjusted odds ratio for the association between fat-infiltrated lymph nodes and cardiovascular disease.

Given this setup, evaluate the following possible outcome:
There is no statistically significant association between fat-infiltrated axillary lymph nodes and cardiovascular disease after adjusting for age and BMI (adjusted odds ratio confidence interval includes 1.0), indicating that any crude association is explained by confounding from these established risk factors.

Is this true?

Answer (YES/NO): YES